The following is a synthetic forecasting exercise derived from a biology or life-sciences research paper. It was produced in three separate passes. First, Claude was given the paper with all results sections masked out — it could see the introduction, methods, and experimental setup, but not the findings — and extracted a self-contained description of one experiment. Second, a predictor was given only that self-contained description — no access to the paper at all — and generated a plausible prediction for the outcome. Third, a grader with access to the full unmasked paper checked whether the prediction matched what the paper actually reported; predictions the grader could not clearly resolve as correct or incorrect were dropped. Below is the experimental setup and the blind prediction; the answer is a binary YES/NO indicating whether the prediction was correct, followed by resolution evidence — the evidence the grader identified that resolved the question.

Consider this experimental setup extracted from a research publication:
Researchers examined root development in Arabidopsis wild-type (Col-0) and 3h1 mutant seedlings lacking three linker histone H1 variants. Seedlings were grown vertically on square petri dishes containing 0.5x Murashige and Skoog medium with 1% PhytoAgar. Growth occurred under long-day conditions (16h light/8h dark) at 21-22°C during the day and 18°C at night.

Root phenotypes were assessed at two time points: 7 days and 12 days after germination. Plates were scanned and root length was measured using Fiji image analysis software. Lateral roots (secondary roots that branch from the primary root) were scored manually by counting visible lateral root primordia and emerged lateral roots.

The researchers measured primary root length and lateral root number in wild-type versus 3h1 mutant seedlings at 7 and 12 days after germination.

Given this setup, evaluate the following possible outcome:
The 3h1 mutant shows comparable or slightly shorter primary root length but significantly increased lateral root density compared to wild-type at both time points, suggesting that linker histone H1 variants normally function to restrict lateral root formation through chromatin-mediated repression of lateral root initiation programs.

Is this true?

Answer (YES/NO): NO